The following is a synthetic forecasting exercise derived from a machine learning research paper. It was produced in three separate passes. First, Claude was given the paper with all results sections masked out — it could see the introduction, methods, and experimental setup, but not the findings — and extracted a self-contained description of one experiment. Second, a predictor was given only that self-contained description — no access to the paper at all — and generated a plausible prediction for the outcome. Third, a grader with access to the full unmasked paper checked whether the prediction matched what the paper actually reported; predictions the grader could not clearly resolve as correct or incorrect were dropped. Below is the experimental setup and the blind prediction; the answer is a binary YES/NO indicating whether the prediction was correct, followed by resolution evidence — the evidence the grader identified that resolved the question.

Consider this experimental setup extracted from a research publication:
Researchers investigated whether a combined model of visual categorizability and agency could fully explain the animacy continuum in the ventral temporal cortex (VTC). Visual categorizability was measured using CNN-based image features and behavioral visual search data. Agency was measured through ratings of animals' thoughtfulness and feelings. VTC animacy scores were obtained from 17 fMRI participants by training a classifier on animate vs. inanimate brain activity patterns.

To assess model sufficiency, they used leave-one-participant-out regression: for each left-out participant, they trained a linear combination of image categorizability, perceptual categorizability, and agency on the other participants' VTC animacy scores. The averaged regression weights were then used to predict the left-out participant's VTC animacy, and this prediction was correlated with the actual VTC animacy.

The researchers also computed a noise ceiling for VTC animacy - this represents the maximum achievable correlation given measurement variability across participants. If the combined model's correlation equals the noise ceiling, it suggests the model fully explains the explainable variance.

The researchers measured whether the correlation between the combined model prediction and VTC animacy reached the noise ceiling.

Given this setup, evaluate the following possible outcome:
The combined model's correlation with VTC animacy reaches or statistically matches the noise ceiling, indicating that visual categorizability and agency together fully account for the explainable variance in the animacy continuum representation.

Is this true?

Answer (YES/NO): YES